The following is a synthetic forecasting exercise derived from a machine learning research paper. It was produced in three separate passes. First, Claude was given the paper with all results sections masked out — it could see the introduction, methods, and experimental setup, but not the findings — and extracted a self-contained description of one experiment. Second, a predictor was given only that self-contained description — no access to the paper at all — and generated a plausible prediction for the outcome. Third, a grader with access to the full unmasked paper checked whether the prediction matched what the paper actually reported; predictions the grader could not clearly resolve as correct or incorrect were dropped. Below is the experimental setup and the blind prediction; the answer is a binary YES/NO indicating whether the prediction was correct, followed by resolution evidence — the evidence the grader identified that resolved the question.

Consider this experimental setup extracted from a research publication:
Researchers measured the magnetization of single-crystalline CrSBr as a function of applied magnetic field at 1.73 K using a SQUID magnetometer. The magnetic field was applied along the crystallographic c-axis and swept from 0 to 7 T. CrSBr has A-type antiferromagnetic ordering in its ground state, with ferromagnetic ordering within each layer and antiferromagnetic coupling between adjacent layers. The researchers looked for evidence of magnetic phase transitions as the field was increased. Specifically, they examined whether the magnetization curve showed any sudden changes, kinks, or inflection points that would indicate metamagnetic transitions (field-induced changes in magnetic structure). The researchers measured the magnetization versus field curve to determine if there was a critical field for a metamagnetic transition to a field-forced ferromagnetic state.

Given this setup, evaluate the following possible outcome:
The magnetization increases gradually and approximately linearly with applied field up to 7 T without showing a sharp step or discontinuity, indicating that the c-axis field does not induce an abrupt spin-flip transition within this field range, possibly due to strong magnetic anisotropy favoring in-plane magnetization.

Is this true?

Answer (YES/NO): NO